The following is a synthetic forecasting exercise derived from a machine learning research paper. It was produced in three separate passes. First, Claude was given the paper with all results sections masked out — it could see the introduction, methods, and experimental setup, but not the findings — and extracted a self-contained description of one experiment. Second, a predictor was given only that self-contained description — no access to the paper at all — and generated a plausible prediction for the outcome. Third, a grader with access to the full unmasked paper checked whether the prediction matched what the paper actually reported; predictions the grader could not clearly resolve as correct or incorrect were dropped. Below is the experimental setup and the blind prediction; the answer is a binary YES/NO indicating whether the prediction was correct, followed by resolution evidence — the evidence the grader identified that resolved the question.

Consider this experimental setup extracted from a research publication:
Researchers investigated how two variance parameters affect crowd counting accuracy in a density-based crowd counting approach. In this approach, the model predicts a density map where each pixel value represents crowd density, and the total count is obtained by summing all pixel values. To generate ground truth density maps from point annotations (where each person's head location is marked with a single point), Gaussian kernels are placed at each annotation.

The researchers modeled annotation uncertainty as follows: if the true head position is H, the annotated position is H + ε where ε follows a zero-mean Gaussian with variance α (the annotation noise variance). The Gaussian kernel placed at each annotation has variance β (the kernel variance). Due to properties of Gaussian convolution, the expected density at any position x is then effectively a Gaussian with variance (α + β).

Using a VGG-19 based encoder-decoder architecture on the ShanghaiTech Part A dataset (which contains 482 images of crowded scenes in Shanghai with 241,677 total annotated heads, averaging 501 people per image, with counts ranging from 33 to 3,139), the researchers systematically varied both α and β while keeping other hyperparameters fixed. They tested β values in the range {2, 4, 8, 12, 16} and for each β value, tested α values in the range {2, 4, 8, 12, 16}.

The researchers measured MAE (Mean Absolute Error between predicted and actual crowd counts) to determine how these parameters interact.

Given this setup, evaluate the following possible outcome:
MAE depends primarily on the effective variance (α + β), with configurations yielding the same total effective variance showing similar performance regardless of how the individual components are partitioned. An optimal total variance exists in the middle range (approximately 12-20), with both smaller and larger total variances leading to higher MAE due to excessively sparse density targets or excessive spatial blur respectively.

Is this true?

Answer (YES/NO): NO